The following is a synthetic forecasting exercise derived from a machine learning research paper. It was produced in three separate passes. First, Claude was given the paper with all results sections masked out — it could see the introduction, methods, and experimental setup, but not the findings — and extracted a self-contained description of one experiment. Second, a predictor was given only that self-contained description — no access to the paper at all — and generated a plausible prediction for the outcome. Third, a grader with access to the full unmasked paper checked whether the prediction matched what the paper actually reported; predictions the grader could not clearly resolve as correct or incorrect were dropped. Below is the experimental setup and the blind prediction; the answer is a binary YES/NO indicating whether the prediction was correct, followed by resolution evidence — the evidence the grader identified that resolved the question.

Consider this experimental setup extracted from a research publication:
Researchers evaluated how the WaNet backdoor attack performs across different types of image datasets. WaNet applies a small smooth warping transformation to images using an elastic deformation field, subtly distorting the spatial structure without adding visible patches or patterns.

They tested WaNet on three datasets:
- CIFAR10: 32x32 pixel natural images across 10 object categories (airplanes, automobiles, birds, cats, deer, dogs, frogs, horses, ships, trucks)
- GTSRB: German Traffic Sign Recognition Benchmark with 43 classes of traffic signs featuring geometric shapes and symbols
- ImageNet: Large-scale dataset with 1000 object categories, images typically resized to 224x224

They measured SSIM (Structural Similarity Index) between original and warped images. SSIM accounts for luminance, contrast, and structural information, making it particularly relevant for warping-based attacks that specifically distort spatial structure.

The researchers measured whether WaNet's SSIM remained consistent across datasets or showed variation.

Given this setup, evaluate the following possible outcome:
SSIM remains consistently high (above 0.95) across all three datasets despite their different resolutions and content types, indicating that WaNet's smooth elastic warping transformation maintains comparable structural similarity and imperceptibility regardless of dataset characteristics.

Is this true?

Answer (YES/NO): NO